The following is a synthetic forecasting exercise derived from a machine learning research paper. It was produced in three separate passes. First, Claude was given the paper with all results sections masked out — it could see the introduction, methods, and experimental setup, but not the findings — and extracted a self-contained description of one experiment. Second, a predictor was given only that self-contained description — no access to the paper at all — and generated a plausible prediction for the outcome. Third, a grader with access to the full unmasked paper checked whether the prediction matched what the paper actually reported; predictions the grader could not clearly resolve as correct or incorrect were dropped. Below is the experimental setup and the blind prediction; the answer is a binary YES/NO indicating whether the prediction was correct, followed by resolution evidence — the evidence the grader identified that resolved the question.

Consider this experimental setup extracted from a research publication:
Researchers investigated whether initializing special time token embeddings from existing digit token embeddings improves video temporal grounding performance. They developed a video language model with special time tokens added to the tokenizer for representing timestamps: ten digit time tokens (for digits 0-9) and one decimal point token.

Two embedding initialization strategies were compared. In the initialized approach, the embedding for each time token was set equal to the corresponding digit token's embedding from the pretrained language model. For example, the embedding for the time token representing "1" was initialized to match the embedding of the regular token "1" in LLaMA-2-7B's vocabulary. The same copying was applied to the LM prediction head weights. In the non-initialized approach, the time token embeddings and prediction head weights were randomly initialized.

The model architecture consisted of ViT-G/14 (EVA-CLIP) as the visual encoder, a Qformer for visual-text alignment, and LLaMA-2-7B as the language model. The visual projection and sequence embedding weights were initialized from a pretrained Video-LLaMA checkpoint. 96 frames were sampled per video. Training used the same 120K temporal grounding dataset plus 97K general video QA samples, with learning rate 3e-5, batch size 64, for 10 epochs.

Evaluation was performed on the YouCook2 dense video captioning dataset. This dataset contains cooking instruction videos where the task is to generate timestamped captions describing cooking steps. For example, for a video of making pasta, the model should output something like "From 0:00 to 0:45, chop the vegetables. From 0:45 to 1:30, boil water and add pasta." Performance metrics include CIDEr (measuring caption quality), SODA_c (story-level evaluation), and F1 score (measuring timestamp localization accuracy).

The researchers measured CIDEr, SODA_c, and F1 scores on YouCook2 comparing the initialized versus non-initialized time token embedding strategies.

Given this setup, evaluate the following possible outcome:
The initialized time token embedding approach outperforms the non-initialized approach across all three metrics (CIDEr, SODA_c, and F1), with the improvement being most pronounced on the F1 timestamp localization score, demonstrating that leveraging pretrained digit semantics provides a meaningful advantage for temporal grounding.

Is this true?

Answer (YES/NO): YES